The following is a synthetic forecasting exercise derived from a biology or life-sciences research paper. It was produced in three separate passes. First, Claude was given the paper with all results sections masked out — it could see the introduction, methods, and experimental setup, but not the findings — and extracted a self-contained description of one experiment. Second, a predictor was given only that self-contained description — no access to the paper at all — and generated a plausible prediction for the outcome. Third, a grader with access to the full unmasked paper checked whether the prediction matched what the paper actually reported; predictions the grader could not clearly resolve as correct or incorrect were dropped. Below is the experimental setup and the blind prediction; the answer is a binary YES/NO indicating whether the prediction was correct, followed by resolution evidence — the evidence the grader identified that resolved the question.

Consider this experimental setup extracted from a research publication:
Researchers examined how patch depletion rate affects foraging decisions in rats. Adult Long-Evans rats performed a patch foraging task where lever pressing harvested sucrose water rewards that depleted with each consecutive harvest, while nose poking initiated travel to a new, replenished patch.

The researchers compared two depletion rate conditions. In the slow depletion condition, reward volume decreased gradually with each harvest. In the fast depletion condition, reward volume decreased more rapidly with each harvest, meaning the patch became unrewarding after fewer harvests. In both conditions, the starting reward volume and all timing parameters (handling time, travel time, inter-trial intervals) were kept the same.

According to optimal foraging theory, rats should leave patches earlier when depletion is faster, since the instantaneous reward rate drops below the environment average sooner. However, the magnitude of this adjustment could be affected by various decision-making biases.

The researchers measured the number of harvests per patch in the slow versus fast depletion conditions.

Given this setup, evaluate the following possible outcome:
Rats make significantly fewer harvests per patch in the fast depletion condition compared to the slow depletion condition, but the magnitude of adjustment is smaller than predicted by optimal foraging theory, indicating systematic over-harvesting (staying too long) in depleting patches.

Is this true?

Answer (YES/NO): NO